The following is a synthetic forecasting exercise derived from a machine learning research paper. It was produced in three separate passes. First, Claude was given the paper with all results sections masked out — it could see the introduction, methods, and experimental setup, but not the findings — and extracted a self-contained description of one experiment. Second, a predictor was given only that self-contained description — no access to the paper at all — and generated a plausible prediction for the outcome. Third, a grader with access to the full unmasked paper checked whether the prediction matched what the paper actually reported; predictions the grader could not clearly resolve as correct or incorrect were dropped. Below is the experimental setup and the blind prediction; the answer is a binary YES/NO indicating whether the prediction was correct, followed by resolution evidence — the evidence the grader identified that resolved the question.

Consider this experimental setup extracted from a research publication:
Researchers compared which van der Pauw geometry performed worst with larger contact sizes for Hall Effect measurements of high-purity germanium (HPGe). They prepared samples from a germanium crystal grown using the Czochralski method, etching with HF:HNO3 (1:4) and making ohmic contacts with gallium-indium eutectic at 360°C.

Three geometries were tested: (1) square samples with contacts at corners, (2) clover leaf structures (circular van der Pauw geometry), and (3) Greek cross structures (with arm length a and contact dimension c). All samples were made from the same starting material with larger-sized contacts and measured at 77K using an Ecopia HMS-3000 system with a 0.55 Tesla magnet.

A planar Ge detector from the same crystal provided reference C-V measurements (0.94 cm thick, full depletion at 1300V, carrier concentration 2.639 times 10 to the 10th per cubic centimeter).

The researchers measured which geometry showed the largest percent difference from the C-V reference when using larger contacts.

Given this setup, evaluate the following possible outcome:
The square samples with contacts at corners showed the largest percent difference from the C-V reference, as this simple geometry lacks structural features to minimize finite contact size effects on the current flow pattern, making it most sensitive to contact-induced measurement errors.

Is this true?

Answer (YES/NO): NO